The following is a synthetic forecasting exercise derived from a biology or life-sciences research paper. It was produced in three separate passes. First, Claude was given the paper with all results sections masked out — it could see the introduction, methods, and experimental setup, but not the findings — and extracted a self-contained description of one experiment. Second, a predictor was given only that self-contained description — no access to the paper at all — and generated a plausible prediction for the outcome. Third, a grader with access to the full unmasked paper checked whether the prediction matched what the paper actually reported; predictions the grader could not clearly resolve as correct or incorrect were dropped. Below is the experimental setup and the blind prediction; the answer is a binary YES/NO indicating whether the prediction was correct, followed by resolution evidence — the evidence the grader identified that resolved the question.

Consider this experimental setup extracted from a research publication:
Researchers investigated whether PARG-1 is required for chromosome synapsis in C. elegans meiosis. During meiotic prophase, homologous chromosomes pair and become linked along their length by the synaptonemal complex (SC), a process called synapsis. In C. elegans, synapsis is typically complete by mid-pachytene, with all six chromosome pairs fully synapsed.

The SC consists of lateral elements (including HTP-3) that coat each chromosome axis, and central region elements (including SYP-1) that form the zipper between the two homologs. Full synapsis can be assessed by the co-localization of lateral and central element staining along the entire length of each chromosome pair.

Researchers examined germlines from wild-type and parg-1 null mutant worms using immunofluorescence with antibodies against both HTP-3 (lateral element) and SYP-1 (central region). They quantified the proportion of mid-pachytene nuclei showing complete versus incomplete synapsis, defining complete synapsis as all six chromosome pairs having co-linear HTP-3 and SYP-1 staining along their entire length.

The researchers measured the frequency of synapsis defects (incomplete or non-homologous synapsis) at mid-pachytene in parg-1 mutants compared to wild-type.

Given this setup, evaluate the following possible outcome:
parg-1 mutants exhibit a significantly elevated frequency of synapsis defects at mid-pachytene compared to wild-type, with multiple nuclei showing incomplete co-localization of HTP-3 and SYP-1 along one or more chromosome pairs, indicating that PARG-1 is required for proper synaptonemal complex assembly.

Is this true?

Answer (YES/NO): NO